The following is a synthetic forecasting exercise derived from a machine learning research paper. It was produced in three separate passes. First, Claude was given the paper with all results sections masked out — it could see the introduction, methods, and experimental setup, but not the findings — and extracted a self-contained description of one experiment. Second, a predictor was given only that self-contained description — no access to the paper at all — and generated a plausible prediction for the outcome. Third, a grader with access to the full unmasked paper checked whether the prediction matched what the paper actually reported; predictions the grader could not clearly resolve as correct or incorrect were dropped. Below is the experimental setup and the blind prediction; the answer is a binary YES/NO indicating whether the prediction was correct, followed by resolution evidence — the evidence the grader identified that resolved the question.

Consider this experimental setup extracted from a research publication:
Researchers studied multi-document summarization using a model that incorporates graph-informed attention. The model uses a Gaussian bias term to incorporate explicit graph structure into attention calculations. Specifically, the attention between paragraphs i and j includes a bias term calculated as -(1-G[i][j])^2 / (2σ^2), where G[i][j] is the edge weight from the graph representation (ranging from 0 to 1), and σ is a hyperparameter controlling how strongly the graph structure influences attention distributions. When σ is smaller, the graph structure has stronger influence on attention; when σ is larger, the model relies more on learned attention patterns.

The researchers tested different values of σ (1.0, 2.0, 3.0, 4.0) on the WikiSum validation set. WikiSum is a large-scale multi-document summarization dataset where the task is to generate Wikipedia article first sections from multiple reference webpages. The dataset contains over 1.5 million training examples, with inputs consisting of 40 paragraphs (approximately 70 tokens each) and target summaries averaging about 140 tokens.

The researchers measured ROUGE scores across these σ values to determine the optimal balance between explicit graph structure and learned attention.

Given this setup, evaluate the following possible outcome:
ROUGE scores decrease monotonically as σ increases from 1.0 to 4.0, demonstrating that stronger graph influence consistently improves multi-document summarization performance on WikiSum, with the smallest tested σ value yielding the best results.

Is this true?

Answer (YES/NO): NO